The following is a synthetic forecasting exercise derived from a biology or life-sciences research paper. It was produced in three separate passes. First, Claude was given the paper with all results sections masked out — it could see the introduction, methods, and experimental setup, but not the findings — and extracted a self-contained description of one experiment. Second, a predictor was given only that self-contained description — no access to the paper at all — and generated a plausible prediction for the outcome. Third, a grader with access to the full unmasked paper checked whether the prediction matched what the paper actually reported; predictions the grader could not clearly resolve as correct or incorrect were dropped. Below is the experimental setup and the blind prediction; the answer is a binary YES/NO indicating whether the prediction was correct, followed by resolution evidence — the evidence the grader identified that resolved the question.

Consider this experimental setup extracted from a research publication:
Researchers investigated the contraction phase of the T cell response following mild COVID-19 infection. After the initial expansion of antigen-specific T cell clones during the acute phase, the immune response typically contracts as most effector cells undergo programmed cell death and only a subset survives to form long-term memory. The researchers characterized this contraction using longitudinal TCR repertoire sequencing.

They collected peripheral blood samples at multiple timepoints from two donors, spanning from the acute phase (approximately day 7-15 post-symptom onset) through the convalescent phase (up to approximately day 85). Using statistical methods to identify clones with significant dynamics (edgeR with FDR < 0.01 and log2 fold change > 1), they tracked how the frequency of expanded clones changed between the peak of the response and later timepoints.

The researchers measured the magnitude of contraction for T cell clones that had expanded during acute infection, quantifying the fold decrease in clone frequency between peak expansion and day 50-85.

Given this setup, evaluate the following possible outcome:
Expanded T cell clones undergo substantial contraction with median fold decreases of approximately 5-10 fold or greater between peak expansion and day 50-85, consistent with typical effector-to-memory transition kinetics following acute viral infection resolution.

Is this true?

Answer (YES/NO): YES